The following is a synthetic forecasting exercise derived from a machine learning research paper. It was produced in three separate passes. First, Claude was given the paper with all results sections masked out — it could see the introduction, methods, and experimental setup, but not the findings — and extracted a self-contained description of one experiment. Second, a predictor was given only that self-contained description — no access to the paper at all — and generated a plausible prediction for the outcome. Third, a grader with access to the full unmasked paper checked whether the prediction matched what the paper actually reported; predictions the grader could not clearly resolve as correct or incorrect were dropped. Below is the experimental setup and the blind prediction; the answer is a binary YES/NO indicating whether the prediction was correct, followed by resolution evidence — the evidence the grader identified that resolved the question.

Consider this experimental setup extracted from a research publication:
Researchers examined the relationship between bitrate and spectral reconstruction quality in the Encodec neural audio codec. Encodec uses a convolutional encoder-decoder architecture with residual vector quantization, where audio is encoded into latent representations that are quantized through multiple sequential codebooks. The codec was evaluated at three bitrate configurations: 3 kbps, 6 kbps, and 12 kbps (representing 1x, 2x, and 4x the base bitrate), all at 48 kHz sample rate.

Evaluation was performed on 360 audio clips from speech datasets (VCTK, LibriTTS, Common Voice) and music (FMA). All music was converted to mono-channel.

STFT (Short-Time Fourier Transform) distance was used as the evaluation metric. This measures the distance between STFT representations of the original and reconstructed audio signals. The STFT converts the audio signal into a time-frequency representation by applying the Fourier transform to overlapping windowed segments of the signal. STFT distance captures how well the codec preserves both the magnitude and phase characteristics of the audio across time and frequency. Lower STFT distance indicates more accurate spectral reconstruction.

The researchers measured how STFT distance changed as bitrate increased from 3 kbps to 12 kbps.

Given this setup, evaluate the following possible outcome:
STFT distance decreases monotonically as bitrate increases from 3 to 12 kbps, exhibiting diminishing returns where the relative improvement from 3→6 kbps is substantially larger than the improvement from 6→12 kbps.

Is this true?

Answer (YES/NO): YES